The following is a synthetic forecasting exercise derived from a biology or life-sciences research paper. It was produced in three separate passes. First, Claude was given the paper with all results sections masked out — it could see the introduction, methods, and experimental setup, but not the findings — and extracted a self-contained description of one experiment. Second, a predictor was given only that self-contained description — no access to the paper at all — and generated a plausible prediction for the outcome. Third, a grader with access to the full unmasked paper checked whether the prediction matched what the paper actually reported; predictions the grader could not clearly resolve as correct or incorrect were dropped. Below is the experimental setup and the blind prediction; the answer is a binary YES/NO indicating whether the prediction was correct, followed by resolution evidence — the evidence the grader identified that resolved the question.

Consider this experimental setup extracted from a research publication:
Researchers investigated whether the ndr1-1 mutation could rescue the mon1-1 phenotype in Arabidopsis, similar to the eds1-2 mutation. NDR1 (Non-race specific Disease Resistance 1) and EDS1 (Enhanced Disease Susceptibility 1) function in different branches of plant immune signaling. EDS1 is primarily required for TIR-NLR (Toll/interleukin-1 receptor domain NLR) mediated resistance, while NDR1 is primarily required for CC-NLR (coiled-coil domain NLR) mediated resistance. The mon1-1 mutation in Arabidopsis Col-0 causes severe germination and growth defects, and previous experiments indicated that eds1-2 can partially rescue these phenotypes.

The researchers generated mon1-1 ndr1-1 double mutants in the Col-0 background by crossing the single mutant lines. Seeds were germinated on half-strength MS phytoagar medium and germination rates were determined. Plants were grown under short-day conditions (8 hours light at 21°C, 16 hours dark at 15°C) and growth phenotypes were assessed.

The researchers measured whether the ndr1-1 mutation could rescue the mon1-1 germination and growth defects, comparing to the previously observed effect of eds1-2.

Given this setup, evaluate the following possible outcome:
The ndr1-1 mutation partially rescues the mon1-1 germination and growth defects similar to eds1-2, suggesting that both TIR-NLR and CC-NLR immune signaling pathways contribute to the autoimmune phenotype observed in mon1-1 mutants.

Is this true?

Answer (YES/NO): NO